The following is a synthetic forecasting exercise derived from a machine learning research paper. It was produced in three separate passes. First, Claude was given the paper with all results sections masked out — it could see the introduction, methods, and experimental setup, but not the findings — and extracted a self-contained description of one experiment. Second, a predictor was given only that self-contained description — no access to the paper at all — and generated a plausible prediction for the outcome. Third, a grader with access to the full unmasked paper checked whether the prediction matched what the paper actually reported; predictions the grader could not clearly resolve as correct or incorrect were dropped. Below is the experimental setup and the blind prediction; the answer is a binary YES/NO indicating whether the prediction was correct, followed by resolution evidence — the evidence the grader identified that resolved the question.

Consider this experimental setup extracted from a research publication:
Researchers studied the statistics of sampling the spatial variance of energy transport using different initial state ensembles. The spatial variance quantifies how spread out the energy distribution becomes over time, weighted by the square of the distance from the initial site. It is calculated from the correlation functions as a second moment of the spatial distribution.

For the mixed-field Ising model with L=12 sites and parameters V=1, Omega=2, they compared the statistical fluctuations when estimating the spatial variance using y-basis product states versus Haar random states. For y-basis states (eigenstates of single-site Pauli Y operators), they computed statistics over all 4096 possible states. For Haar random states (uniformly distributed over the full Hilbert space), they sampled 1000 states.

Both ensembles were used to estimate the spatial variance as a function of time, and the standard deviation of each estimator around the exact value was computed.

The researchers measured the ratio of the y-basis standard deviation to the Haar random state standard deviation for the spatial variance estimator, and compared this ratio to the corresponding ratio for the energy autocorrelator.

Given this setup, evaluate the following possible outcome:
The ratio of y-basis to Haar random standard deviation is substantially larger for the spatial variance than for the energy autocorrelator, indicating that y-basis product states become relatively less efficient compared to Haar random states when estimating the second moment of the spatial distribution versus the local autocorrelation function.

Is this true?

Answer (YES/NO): NO